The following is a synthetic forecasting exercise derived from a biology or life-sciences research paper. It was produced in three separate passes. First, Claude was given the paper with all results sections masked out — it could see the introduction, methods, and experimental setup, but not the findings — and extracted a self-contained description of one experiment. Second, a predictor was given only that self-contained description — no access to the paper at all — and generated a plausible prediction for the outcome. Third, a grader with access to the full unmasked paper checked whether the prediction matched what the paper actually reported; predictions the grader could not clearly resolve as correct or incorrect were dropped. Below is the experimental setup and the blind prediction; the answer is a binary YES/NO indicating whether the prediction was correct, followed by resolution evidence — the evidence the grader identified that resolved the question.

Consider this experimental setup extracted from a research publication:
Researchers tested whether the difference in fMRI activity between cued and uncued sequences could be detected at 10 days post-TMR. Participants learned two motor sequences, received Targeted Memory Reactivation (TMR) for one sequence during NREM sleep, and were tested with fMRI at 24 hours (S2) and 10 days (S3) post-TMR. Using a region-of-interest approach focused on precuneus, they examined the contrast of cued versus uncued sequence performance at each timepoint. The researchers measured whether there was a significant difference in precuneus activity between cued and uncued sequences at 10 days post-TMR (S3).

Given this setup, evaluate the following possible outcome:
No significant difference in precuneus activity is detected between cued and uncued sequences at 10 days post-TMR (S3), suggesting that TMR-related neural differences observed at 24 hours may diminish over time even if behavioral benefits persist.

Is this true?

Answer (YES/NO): YES